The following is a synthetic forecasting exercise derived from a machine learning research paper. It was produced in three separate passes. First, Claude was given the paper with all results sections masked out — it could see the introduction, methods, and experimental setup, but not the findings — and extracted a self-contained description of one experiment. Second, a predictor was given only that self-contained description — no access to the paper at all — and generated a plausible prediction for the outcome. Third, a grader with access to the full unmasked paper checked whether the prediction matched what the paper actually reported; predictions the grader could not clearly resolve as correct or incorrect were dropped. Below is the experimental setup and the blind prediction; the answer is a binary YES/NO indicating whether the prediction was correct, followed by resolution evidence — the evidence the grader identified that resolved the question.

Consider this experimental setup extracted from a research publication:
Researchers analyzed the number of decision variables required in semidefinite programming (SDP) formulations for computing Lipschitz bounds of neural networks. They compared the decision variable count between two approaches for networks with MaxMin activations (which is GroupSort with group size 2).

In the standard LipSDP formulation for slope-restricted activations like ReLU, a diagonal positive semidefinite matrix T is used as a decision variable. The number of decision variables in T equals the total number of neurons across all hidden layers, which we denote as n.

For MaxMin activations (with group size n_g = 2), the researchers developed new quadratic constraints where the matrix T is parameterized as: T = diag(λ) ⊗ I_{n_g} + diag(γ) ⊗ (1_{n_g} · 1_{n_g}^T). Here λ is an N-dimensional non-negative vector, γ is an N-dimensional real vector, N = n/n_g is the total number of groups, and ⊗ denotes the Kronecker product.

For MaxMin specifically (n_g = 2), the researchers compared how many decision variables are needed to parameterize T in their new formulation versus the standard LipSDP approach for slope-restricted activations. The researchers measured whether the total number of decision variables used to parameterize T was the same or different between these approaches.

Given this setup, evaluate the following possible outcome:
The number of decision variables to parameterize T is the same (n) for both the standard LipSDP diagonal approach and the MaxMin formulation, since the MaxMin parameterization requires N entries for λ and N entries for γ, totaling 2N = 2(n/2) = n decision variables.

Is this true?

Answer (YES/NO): YES